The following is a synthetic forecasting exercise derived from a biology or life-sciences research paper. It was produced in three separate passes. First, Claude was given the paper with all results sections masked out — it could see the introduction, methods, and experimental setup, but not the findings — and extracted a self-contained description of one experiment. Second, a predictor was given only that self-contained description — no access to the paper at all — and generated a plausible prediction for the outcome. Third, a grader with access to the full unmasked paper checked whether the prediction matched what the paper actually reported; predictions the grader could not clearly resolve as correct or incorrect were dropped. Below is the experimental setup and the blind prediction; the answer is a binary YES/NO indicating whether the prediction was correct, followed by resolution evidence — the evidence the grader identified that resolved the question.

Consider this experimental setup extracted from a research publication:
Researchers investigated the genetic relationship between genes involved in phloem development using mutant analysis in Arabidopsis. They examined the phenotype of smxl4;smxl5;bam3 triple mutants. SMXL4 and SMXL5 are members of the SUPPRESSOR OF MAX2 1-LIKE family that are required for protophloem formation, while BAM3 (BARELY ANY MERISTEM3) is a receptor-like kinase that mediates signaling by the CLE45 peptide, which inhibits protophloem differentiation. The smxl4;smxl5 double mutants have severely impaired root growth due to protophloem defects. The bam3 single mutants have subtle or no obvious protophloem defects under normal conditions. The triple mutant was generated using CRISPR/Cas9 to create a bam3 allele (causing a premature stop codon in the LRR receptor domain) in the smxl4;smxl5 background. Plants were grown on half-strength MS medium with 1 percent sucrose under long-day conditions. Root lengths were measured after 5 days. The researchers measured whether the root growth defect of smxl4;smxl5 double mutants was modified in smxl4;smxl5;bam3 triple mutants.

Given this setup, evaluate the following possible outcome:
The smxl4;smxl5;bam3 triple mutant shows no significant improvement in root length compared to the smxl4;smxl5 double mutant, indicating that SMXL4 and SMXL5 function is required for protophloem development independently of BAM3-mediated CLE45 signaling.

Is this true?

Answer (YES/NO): YES